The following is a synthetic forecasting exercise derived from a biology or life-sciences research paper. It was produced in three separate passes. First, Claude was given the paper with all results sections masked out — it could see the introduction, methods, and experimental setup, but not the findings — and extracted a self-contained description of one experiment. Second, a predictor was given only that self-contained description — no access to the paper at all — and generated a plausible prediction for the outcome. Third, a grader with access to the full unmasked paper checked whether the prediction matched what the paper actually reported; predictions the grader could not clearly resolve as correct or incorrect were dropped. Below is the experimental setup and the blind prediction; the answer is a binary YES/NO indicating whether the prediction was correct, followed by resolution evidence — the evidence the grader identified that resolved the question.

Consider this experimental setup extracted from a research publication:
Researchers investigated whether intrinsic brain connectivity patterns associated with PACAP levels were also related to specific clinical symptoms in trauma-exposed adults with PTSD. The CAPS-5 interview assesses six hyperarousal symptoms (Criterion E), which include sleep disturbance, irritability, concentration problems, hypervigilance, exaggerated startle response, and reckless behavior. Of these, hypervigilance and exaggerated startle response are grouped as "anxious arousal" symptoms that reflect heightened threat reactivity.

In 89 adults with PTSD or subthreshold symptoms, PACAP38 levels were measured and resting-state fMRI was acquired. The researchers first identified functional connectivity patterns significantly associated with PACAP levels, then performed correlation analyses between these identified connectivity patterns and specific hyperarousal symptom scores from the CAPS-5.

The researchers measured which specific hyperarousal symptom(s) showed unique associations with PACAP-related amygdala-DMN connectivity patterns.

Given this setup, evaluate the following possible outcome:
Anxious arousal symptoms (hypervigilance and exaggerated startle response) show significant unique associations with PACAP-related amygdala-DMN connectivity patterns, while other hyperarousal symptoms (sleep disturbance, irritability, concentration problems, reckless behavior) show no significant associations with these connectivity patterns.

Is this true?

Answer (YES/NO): NO